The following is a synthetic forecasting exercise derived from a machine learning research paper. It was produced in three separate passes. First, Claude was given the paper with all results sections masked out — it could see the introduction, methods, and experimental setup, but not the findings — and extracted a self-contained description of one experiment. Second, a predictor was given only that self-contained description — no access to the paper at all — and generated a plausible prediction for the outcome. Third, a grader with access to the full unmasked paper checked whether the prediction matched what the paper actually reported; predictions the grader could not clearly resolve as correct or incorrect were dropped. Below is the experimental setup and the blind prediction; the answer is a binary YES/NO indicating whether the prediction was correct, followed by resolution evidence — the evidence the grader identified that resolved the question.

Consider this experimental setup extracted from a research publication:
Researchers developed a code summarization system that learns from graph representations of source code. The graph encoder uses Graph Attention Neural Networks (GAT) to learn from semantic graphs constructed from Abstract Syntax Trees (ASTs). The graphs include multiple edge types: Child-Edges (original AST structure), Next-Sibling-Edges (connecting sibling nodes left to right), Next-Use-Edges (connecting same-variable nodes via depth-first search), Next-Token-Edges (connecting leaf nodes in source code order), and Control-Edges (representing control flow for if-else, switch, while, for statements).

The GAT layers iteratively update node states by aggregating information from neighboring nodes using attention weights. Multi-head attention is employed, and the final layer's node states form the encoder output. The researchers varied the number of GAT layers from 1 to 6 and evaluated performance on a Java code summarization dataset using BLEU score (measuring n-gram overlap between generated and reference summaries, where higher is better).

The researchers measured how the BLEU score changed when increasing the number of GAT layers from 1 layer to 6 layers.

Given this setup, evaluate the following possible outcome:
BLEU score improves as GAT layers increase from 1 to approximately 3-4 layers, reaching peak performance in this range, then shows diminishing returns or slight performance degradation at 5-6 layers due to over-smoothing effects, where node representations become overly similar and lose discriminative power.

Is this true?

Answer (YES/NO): YES